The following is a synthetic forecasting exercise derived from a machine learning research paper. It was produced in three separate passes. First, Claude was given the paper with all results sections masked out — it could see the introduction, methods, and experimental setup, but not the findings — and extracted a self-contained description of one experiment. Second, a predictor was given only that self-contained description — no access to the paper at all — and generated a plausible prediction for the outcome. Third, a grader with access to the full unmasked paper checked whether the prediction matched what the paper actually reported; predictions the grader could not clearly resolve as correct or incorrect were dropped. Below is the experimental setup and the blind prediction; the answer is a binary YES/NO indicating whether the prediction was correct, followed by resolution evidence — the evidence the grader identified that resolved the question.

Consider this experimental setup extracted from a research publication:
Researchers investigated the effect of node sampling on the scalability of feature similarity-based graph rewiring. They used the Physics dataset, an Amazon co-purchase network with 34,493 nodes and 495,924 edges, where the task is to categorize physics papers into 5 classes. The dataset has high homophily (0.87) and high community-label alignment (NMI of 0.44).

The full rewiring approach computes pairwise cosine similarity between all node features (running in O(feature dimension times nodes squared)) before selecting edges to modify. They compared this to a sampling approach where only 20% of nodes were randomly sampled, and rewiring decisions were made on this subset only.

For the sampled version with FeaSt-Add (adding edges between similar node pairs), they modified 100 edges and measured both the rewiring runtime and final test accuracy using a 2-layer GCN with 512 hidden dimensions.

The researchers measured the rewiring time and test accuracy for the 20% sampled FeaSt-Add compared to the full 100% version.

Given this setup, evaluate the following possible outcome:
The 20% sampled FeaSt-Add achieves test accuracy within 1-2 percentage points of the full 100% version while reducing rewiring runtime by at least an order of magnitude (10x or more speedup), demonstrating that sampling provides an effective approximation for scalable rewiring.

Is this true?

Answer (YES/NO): NO